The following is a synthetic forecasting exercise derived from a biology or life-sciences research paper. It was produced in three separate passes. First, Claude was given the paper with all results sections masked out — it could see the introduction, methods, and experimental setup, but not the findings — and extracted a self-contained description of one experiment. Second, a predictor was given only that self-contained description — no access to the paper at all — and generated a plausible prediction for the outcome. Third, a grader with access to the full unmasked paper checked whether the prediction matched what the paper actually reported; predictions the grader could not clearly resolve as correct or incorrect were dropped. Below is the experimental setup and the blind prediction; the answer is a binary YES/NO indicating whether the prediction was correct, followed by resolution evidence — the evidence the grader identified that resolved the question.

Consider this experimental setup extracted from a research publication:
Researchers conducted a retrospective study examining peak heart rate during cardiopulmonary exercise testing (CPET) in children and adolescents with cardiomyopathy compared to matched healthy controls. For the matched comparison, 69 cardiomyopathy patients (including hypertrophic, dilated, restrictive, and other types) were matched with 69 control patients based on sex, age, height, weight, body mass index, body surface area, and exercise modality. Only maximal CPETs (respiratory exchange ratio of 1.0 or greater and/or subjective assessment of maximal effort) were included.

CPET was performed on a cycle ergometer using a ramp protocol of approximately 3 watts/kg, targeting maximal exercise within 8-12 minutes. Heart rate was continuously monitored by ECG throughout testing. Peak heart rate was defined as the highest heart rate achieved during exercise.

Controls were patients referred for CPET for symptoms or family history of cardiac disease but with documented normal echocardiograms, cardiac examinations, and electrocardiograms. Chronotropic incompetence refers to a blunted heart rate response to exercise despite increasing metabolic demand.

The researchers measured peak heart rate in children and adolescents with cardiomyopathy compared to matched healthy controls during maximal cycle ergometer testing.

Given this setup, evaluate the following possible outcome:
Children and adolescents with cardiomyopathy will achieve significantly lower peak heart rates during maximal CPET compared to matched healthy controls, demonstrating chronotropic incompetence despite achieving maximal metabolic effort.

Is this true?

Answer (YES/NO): YES